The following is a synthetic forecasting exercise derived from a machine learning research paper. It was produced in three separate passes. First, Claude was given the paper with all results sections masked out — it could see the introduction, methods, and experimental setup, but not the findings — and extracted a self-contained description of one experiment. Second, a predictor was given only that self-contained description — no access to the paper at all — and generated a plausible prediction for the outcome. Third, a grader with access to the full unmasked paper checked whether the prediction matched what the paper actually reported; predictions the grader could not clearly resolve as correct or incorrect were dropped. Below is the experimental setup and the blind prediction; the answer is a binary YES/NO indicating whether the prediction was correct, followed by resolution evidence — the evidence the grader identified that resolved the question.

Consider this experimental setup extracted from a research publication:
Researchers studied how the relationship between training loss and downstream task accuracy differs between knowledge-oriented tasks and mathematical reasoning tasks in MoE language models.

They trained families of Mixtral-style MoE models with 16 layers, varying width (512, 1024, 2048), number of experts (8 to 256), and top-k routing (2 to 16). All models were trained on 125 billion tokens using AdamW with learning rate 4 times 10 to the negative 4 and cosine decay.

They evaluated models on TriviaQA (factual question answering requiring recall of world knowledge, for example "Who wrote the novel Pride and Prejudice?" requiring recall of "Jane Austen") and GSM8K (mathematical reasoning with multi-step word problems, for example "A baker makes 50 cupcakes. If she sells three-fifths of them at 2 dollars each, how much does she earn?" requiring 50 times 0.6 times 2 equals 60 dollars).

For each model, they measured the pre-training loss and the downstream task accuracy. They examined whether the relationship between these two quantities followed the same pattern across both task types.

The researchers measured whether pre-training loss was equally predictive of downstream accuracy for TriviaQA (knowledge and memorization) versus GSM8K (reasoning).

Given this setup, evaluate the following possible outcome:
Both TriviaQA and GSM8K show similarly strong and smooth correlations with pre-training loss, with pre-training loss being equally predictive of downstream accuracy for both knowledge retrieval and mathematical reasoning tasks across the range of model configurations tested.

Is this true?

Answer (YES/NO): NO